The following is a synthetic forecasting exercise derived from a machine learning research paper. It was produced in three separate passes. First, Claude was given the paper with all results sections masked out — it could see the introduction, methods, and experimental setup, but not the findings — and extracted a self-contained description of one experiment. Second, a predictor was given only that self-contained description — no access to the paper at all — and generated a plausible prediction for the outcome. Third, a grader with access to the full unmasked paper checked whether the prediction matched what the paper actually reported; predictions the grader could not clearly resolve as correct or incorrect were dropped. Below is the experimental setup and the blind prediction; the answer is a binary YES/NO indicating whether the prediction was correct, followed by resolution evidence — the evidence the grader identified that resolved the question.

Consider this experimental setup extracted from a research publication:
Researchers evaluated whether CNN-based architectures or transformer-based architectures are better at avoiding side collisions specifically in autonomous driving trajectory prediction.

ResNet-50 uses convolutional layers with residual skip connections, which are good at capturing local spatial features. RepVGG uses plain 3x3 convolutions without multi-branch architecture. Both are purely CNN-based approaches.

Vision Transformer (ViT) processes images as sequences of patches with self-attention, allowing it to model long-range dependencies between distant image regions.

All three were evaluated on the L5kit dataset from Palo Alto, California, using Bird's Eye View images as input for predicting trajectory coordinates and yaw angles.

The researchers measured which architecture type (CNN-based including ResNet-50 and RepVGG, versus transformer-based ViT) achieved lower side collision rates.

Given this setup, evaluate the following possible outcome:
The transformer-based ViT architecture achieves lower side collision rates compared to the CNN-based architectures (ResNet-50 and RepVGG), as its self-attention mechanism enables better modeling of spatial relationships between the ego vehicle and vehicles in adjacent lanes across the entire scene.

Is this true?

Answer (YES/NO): YES